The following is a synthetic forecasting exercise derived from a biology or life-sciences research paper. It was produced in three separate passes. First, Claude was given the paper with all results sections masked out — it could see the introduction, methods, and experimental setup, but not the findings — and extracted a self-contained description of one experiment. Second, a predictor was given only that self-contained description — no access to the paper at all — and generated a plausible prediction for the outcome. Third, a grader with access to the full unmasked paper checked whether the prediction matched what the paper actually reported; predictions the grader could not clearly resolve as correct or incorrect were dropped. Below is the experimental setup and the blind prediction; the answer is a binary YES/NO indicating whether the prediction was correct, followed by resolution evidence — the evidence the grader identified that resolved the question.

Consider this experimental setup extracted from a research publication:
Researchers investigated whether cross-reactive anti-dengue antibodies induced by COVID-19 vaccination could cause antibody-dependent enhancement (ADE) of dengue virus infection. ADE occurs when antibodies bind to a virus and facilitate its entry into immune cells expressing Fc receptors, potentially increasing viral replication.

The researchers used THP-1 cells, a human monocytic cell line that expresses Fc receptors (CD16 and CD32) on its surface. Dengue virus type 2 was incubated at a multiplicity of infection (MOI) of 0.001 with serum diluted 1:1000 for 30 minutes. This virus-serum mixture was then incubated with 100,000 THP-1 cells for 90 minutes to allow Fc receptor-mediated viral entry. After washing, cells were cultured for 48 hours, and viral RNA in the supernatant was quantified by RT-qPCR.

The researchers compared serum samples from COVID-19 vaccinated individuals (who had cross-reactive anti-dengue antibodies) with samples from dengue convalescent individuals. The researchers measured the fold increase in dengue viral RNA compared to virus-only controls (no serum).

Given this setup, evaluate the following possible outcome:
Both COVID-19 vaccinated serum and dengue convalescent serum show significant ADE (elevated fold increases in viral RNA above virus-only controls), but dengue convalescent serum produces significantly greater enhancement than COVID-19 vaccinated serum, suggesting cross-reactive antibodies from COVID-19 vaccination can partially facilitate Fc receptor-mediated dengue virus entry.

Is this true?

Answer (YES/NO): NO